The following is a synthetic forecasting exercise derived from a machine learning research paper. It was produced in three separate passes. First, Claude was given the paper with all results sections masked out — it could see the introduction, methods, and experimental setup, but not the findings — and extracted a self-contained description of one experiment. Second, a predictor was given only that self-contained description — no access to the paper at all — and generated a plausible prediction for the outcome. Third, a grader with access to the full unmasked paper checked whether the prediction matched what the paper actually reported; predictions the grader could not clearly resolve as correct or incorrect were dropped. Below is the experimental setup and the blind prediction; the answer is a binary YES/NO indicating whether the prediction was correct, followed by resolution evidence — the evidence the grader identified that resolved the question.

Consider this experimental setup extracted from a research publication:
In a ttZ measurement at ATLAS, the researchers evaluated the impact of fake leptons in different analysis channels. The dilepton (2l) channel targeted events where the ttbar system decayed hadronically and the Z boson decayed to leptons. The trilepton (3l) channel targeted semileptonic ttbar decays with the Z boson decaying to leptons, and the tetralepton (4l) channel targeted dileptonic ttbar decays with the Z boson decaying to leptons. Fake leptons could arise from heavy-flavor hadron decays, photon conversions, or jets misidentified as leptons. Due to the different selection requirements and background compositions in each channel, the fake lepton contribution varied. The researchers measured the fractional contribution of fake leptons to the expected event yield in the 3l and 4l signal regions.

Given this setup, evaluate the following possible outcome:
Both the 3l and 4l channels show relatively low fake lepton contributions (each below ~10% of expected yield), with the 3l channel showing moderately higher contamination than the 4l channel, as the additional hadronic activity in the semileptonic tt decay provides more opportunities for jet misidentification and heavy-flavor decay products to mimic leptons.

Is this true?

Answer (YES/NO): NO